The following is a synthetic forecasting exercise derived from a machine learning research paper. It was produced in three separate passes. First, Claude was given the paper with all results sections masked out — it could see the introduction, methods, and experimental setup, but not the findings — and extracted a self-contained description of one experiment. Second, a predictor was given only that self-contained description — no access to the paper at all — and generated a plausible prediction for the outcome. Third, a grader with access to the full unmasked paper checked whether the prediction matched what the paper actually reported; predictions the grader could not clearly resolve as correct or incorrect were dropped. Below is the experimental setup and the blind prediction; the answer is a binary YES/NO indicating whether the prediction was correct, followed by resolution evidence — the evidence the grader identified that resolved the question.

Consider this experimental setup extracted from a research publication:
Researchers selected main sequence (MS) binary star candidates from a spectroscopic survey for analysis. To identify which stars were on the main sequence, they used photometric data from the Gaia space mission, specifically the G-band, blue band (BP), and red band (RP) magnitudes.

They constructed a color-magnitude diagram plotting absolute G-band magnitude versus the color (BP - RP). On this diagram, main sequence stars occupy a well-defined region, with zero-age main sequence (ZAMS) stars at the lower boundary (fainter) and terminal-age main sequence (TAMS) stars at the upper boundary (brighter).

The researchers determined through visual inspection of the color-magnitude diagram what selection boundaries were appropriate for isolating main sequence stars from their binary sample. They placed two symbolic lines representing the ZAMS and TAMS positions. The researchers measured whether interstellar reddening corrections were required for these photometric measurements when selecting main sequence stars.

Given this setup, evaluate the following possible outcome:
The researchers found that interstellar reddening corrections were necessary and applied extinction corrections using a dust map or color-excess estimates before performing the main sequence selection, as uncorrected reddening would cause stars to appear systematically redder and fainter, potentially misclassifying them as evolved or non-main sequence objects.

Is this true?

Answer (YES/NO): NO